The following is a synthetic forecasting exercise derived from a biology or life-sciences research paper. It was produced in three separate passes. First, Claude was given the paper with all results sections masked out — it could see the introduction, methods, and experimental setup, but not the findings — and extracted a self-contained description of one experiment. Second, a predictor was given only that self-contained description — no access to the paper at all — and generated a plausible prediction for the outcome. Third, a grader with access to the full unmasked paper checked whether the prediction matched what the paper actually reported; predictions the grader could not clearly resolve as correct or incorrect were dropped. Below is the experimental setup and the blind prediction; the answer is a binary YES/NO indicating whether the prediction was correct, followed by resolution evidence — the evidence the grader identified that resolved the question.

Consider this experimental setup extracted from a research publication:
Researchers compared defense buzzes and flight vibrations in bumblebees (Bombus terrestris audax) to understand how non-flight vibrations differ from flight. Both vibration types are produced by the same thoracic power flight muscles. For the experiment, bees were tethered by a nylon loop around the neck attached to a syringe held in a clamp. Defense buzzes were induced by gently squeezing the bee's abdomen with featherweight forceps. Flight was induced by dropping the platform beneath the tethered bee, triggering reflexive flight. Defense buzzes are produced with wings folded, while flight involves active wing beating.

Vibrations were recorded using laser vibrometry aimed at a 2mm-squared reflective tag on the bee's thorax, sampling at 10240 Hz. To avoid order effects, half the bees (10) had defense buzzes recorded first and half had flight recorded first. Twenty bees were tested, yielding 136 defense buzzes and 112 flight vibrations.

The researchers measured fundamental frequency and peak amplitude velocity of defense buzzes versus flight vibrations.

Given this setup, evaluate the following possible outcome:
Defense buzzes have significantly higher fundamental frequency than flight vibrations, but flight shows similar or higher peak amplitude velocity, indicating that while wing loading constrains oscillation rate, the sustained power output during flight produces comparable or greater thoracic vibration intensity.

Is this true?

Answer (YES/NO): NO